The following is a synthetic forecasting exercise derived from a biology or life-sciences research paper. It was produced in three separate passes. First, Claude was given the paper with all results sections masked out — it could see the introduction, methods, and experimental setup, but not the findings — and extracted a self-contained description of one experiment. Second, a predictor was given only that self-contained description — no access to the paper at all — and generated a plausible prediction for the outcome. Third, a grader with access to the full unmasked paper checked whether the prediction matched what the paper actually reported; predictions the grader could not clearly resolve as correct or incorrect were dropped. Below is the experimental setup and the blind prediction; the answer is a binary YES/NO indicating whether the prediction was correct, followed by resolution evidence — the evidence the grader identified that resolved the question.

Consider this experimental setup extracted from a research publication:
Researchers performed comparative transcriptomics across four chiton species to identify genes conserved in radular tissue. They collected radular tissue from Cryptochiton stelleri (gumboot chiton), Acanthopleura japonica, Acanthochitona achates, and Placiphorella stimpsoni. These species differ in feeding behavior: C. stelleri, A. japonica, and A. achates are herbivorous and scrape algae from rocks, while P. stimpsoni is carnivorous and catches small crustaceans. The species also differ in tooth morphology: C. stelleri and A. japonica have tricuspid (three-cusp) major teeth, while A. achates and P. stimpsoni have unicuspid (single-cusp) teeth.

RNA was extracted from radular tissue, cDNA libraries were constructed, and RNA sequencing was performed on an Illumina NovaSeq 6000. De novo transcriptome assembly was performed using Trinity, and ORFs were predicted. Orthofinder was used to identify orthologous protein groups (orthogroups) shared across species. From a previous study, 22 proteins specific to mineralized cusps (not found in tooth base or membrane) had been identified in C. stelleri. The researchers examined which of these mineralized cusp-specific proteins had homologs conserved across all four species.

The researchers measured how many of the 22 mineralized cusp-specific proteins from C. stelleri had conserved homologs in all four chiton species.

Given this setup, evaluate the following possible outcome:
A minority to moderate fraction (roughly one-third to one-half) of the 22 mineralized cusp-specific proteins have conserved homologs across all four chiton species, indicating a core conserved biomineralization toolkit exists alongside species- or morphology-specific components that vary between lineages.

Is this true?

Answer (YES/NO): NO